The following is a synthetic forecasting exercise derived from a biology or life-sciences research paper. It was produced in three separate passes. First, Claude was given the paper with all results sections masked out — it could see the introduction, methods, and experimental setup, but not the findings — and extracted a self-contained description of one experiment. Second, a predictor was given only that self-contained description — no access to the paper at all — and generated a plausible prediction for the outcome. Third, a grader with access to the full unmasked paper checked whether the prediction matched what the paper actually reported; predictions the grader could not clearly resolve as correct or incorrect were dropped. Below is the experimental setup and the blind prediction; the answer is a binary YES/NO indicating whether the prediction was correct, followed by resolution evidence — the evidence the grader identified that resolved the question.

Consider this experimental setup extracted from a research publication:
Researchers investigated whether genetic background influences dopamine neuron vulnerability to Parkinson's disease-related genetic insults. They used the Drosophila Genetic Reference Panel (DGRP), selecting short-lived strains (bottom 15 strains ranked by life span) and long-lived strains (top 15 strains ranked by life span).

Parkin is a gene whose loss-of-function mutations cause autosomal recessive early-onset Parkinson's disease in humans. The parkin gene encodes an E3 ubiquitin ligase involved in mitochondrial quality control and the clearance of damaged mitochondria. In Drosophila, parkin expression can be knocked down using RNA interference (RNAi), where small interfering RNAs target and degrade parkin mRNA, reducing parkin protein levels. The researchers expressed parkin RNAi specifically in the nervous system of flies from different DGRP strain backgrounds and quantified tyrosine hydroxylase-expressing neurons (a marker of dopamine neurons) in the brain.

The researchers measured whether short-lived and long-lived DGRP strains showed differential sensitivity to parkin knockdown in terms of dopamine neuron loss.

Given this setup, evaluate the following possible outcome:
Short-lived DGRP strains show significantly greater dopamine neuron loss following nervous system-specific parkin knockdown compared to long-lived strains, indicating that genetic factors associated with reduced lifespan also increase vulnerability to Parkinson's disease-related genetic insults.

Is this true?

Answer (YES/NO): YES